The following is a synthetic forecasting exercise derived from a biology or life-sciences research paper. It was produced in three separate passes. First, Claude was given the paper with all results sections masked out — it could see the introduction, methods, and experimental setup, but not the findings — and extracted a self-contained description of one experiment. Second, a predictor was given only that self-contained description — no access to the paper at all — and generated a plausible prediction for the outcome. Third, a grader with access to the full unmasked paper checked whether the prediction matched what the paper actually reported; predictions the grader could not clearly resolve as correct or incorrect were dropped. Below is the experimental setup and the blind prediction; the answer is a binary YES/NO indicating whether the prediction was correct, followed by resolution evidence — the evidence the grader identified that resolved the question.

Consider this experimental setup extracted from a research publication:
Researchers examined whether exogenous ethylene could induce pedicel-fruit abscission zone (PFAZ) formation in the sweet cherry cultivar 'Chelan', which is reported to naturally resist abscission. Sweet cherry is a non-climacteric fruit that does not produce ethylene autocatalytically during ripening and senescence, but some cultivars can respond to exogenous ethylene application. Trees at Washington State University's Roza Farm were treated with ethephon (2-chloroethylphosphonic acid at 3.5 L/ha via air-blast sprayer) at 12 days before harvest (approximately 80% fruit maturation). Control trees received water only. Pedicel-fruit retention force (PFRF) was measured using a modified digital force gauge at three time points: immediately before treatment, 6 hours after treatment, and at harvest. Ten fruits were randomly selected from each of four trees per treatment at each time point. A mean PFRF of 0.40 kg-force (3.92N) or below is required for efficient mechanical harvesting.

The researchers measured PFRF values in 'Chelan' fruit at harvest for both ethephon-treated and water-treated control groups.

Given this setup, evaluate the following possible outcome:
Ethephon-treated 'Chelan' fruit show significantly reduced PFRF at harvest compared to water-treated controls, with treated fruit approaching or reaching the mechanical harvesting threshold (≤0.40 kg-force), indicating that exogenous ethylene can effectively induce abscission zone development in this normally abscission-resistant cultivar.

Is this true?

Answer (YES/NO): NO